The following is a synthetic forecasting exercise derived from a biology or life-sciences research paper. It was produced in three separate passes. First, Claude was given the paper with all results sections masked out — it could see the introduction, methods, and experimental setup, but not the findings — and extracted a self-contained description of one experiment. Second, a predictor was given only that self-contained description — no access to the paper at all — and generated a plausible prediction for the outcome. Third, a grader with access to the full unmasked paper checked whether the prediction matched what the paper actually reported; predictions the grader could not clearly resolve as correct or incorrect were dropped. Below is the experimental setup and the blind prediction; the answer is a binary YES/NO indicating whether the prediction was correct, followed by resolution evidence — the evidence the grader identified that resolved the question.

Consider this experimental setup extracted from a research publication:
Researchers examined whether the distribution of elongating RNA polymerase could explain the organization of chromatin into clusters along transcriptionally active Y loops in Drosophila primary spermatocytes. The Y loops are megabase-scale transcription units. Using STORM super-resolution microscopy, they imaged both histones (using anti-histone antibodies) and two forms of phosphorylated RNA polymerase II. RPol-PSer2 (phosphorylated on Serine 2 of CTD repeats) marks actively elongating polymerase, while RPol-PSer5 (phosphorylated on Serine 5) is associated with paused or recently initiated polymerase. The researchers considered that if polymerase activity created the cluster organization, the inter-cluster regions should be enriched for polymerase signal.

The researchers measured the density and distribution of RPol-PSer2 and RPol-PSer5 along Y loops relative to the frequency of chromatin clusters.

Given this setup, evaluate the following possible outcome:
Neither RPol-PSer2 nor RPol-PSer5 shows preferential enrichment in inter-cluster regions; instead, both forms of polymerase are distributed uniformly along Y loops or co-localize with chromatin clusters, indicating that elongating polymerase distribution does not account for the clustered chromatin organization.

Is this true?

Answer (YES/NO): NO